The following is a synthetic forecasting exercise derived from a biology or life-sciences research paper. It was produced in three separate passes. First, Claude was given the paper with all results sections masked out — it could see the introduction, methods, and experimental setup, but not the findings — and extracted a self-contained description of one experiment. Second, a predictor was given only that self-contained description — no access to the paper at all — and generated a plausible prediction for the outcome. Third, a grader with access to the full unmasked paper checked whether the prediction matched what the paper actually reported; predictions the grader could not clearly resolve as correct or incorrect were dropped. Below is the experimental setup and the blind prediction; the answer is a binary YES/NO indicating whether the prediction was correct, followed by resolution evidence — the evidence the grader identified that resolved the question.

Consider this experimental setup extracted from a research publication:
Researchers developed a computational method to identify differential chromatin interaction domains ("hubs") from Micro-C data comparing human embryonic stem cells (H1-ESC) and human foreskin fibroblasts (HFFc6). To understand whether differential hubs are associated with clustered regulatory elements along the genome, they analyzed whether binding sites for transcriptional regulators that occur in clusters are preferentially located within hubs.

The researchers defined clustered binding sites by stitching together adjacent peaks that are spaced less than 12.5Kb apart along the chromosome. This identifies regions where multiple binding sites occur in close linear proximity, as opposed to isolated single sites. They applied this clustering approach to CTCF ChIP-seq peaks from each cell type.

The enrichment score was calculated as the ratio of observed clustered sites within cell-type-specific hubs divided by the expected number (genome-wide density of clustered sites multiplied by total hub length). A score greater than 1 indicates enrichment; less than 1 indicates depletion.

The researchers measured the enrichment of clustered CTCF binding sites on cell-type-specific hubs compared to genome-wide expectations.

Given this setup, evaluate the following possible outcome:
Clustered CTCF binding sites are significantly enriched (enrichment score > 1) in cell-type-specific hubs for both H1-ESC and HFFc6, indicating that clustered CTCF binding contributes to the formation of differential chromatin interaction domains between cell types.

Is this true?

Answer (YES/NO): YES